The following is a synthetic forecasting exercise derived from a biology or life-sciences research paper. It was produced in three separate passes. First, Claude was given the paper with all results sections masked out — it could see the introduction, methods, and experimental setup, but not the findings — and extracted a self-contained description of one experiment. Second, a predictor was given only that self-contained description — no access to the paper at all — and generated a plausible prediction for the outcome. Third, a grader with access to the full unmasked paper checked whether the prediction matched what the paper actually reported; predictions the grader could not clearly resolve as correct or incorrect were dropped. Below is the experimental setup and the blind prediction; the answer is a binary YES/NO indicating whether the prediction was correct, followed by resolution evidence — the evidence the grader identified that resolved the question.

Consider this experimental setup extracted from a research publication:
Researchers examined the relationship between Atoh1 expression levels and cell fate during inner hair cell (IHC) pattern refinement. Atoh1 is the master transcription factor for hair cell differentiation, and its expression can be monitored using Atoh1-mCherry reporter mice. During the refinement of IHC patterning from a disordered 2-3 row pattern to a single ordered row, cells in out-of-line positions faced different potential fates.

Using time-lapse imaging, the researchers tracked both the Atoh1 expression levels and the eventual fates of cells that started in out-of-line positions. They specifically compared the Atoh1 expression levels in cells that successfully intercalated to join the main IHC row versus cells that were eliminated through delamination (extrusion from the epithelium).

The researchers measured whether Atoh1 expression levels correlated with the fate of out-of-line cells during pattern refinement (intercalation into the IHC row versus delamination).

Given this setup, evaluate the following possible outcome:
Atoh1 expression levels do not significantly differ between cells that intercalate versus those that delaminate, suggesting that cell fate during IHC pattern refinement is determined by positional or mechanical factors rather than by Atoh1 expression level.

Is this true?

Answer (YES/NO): NO